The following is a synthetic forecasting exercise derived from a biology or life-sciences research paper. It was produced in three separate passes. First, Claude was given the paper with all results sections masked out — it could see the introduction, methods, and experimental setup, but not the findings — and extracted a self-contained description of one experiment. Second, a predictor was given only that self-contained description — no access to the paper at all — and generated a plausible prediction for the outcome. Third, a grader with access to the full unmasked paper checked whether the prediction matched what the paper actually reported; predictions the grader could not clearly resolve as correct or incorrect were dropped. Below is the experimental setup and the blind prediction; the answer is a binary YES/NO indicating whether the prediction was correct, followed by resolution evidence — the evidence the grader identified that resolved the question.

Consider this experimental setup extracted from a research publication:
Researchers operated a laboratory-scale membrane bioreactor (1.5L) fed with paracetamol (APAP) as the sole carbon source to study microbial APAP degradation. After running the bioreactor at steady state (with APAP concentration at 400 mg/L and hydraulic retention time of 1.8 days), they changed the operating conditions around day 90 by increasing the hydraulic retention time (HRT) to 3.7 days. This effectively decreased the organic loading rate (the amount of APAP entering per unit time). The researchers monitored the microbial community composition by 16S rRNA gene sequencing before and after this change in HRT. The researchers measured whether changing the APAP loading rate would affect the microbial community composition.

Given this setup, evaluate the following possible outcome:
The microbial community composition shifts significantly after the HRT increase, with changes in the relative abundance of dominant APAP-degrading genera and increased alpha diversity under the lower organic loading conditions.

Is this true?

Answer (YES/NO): NO